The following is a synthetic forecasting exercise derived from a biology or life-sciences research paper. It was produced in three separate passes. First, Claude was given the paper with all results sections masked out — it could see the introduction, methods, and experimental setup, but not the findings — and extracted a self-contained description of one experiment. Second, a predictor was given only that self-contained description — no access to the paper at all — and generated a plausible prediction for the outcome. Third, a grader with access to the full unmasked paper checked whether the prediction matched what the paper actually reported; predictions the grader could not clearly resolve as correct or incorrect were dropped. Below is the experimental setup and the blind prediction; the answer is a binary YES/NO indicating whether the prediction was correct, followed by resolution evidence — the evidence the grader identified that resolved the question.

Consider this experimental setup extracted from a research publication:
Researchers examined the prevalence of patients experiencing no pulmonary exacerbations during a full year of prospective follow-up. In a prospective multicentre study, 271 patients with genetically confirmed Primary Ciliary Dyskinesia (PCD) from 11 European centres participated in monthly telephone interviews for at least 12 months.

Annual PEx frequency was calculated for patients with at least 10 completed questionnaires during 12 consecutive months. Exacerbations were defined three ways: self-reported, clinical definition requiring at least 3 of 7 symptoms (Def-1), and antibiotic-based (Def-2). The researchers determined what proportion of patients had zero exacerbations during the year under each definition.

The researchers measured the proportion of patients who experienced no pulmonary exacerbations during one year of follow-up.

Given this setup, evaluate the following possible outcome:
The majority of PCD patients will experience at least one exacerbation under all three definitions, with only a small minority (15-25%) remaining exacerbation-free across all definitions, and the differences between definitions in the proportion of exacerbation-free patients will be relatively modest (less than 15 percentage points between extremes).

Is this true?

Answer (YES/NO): YES